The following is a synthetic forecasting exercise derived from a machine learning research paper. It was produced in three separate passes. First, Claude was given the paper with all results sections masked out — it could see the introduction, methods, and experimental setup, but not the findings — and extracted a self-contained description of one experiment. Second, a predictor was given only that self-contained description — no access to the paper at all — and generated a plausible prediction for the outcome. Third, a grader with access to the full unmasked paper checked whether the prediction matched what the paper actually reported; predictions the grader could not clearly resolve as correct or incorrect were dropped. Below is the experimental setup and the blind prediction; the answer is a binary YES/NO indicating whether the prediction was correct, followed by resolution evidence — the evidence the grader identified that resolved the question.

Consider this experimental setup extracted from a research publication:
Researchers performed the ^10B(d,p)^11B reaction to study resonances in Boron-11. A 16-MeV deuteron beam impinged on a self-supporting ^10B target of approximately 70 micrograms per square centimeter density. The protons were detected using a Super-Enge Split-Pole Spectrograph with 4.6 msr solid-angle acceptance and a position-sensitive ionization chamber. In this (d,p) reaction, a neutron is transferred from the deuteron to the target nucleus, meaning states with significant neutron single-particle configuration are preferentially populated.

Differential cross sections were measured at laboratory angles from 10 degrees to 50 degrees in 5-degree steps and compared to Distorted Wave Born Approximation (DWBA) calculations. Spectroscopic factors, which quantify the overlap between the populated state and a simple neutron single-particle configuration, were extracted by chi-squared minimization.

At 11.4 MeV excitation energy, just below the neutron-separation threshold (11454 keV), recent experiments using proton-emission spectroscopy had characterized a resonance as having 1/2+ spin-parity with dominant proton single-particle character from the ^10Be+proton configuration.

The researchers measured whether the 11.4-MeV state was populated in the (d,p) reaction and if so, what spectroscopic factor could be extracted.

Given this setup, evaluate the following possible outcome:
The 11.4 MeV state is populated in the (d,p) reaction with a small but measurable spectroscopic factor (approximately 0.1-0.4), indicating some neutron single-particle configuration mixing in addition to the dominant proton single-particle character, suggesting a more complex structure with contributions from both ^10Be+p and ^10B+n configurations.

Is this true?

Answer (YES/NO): NO